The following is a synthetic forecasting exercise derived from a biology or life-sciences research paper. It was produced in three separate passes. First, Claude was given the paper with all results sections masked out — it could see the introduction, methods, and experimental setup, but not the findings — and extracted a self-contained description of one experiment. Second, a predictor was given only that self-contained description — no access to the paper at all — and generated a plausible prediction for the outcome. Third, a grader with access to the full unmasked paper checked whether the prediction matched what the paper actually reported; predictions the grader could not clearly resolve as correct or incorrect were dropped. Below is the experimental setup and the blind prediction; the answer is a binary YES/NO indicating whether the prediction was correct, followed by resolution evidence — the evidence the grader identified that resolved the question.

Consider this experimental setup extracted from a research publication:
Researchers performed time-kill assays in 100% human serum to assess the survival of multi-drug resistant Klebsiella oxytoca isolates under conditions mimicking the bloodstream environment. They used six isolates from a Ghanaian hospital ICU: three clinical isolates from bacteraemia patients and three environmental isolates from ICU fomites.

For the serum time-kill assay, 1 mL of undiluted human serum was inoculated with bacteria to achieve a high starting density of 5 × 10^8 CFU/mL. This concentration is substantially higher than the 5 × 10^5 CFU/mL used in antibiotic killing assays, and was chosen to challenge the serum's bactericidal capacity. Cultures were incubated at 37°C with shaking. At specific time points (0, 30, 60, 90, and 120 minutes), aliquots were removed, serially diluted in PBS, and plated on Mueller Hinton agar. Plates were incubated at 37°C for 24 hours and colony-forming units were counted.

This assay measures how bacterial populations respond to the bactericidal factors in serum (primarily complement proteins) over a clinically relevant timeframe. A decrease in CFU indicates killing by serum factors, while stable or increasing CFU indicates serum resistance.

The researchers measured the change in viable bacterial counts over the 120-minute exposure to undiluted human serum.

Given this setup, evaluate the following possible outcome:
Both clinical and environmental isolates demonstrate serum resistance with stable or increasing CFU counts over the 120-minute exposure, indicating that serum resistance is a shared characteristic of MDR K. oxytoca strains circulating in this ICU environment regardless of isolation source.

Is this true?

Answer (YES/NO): NO